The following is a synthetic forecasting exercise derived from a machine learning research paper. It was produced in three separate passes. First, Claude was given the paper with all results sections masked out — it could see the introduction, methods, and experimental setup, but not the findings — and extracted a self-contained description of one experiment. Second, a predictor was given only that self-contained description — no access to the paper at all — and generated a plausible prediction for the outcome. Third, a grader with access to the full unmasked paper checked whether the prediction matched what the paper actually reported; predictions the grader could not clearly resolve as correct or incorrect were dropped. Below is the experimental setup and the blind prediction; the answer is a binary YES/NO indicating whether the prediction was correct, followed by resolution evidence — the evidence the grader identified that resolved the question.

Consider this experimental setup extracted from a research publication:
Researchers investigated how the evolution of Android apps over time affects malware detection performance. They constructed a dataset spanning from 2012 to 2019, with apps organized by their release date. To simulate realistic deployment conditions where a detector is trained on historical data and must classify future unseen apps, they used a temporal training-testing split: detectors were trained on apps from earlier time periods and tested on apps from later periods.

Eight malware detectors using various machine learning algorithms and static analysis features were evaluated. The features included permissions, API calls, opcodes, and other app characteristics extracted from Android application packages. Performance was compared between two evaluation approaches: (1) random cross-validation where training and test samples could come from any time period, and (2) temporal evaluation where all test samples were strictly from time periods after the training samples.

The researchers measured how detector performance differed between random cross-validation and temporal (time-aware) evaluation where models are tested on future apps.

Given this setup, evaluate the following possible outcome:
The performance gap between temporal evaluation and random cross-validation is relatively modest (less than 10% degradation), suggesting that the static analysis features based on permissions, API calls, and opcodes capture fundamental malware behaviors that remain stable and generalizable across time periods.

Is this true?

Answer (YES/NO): NO